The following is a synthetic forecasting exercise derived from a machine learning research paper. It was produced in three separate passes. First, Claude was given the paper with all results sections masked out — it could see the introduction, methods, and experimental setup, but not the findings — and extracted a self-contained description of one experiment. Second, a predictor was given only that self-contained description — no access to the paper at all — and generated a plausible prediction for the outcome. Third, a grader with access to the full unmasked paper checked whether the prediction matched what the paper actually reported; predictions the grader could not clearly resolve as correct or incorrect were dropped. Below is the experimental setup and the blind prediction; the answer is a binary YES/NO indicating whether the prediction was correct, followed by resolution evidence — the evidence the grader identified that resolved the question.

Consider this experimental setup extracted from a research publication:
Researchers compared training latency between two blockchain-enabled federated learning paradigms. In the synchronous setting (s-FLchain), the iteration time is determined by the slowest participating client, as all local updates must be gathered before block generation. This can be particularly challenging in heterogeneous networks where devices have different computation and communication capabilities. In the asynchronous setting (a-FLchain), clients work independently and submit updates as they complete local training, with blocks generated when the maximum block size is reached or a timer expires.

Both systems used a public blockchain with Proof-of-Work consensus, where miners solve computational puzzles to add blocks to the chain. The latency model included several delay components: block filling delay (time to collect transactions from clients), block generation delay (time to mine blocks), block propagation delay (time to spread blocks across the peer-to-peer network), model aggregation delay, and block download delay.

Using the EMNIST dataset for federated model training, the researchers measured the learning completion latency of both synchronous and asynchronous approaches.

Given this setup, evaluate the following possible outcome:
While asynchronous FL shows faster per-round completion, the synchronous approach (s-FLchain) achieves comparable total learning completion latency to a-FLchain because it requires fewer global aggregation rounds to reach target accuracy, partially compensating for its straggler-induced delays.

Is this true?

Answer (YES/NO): NO